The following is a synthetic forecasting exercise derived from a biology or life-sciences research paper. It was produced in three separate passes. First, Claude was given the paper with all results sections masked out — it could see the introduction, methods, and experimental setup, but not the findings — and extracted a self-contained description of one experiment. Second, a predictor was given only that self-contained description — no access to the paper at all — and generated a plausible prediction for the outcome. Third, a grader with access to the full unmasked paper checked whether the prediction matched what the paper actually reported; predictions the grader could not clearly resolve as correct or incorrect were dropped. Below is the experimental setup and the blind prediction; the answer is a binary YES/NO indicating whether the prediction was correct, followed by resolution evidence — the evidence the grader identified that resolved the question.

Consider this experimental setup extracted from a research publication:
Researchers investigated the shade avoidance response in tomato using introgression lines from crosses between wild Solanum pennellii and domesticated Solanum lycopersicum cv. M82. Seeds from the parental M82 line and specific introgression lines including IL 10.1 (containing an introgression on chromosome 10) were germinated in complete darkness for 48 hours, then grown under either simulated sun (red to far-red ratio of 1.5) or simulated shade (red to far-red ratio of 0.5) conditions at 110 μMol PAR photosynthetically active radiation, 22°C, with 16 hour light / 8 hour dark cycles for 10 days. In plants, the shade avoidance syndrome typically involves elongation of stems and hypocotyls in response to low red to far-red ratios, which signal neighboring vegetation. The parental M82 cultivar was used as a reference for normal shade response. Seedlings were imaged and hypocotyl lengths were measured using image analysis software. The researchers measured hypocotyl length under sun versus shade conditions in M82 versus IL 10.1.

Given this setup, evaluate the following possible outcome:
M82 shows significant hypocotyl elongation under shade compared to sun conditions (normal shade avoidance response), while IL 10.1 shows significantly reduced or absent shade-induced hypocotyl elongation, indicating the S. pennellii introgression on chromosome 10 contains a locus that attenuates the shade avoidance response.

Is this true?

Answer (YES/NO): YES